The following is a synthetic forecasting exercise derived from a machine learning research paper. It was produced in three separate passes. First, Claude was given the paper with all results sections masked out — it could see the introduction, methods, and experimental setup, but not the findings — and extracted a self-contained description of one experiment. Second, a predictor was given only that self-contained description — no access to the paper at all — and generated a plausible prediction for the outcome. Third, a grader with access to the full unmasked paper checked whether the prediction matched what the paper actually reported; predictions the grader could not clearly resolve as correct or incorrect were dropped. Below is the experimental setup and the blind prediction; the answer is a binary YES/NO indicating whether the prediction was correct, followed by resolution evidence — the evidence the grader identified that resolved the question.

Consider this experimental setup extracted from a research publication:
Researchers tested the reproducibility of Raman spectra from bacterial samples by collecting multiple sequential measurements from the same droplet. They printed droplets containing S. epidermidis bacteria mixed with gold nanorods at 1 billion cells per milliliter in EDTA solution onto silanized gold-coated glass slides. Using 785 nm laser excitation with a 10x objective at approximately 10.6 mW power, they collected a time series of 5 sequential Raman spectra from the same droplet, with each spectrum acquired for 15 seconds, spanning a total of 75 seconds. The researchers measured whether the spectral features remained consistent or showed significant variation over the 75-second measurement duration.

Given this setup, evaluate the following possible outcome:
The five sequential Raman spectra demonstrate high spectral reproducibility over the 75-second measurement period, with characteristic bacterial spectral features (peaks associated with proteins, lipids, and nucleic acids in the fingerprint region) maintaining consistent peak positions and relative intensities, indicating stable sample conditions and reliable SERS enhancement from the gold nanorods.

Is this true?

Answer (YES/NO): YES